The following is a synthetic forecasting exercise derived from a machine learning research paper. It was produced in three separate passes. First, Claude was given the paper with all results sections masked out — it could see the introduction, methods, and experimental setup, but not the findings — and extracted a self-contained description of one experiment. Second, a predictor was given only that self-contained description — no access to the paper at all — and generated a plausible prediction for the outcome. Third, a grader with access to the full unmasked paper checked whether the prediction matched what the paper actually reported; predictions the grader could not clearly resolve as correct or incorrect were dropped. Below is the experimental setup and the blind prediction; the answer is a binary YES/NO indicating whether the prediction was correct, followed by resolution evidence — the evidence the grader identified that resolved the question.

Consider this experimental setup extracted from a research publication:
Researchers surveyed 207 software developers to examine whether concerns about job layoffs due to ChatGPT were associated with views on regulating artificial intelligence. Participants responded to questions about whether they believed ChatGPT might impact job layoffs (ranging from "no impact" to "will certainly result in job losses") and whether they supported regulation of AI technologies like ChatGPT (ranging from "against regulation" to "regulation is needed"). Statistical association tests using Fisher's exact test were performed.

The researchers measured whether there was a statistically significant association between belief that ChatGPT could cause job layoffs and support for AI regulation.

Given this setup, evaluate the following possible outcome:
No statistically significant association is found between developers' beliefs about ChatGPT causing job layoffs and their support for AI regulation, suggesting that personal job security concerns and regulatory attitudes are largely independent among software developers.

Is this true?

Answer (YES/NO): NO